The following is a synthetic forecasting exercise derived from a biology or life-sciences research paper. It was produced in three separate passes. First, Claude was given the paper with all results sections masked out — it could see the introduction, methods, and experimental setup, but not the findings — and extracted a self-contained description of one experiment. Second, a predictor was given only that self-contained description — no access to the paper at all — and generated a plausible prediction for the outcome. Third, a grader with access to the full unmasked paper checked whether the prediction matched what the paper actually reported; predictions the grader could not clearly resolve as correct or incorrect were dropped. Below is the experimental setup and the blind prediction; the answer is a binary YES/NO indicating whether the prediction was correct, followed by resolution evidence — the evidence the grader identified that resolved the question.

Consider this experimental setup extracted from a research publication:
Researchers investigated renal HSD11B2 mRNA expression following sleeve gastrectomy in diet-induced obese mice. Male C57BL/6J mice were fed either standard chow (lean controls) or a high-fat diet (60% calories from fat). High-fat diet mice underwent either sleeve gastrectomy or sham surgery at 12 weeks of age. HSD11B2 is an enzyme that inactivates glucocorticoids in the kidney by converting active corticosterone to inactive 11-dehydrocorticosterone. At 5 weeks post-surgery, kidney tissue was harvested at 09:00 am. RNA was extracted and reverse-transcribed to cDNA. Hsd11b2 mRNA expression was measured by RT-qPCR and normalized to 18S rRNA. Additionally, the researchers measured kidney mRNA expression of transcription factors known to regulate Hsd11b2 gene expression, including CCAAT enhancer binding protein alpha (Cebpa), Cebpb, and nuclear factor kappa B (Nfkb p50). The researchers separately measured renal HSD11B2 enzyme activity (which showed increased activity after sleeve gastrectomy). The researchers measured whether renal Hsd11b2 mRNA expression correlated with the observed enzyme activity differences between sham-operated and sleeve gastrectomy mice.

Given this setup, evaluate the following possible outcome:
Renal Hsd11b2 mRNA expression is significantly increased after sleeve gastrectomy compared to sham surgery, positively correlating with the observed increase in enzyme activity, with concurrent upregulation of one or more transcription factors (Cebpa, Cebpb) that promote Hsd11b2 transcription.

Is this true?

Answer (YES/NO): NO